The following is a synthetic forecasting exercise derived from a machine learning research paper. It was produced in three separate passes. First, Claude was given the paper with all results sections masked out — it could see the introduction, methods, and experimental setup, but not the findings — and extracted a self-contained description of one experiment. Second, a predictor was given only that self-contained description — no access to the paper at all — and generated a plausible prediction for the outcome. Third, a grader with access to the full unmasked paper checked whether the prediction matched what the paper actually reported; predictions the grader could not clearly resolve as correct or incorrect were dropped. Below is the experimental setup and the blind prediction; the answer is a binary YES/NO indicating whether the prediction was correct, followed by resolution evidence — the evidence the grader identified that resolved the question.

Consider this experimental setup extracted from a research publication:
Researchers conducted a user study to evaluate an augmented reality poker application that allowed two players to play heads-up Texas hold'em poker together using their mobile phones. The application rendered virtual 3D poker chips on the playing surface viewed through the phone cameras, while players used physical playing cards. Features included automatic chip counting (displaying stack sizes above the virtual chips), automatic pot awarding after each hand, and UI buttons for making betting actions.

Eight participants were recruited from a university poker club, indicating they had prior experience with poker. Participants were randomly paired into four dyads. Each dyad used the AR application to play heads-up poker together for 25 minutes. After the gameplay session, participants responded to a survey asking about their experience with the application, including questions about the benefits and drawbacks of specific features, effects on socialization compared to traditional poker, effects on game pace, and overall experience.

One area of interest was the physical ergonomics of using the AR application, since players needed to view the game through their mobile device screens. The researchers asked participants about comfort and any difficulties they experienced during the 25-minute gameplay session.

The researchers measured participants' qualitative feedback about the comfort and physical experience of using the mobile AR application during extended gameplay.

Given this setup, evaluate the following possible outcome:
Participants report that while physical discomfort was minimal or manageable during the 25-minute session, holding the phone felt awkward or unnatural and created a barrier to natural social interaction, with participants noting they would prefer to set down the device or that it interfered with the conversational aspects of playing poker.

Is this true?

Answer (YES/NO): NO